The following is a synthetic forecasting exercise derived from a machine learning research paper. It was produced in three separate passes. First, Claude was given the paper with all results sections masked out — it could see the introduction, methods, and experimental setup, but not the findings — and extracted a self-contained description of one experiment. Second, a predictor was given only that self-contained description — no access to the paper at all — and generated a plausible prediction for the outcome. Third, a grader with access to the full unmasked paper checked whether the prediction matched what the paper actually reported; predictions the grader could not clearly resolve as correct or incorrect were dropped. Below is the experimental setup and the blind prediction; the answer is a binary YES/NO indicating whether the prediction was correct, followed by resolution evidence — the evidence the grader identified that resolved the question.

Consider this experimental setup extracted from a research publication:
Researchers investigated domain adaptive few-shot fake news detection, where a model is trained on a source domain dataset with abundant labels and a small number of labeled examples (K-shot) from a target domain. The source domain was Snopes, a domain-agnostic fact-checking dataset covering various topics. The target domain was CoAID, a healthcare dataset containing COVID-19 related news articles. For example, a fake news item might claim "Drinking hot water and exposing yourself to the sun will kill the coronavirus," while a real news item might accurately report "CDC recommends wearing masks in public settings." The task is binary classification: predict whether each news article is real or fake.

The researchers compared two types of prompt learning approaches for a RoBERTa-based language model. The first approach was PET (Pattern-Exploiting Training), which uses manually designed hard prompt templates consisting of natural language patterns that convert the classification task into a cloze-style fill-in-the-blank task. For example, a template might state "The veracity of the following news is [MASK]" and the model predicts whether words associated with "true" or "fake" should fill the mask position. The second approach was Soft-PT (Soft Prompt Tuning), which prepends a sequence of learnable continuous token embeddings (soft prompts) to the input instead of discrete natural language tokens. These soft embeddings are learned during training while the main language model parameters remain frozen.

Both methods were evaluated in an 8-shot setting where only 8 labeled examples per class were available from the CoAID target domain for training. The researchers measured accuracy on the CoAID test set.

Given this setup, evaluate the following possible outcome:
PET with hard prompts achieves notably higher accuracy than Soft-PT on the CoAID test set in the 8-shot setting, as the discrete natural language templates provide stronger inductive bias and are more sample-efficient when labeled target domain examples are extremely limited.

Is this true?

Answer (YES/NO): YES